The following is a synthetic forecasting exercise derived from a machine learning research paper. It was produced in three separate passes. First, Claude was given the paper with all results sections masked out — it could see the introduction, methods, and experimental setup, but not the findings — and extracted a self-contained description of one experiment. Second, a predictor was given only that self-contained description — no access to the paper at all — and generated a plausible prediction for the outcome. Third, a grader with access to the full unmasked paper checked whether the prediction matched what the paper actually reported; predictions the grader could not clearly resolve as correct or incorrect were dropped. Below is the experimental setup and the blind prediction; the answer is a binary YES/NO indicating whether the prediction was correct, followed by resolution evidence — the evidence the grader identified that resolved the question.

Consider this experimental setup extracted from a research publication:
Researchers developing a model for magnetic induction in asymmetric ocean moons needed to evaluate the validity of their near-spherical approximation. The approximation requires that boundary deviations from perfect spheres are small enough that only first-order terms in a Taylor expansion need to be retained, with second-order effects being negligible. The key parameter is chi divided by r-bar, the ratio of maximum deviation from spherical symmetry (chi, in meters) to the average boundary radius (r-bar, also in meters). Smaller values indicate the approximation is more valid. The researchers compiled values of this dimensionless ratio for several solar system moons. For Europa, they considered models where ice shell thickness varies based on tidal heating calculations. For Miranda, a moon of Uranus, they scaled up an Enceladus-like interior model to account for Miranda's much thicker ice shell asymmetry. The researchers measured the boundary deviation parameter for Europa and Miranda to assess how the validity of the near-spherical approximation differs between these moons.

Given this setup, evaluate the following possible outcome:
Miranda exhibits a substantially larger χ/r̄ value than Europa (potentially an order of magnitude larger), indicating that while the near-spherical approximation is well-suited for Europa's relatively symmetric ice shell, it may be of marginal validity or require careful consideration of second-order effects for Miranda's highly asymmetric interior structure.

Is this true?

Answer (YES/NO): YES